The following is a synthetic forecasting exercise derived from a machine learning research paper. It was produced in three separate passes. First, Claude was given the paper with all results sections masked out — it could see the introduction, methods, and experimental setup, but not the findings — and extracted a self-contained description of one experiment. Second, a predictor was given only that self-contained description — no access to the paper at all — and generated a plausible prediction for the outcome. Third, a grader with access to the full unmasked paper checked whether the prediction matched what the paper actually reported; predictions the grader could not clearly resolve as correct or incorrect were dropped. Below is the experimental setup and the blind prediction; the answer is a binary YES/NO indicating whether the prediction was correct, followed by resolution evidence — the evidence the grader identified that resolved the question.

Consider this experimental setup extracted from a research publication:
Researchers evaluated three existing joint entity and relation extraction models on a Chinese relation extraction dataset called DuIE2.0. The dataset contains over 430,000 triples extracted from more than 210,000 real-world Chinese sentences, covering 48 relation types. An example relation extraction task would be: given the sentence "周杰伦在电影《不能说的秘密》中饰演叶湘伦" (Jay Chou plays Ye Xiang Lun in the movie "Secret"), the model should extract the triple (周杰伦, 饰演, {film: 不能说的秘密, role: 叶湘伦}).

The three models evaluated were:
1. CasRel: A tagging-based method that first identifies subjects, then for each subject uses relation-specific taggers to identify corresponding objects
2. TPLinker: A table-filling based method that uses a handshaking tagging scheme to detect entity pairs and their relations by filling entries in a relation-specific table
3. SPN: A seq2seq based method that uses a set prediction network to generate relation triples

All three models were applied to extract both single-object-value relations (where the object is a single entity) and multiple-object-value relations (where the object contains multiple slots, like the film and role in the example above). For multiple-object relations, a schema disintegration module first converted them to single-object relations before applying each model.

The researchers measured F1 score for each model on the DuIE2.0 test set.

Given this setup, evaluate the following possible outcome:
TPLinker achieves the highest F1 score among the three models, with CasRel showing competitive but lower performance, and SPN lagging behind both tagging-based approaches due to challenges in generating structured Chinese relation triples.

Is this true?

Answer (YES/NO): YES